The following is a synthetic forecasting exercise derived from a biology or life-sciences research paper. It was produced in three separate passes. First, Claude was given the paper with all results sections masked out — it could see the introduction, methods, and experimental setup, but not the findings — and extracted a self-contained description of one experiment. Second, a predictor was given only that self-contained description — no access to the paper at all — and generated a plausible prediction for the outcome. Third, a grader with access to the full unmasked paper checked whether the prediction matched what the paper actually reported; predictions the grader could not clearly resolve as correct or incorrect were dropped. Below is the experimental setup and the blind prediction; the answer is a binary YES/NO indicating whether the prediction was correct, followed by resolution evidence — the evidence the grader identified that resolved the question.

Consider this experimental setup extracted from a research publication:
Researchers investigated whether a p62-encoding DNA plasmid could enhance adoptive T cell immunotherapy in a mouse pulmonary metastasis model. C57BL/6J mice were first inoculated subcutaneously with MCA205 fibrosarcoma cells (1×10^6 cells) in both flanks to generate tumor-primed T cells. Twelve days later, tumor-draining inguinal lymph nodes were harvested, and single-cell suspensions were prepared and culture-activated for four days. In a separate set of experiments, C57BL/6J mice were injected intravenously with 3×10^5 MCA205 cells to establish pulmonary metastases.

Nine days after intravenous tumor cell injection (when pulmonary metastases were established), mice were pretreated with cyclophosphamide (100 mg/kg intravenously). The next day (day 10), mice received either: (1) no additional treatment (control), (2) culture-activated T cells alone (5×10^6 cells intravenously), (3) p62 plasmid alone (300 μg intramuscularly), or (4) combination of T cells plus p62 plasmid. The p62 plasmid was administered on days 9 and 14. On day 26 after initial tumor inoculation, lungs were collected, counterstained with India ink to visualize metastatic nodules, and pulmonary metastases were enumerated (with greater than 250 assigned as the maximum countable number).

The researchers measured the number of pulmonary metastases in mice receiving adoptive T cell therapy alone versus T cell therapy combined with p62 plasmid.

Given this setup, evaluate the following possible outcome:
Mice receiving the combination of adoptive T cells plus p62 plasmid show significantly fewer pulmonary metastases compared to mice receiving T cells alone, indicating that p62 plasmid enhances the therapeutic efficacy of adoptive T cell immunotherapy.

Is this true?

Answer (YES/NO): YES